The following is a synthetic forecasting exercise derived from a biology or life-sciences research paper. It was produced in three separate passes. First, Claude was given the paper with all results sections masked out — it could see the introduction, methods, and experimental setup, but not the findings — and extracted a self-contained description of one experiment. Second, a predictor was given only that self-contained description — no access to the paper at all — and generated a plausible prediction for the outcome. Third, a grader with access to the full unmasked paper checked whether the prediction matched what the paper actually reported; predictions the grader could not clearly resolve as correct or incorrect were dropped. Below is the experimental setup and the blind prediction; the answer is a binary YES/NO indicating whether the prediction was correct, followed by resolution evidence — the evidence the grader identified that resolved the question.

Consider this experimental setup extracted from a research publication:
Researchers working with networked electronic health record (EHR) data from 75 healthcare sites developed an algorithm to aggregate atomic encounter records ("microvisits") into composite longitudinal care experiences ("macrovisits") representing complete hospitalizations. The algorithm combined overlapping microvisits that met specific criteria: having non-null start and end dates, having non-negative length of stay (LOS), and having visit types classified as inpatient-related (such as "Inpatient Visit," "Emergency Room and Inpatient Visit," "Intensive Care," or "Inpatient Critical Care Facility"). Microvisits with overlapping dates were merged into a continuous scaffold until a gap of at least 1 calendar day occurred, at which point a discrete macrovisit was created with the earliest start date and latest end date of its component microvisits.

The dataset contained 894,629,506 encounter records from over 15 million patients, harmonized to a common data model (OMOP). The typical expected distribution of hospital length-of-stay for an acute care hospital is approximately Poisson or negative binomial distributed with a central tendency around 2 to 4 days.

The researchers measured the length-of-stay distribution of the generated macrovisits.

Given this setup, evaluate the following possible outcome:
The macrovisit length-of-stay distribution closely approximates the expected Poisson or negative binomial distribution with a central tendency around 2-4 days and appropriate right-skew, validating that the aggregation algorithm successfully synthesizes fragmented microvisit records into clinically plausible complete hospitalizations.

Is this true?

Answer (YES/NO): NO